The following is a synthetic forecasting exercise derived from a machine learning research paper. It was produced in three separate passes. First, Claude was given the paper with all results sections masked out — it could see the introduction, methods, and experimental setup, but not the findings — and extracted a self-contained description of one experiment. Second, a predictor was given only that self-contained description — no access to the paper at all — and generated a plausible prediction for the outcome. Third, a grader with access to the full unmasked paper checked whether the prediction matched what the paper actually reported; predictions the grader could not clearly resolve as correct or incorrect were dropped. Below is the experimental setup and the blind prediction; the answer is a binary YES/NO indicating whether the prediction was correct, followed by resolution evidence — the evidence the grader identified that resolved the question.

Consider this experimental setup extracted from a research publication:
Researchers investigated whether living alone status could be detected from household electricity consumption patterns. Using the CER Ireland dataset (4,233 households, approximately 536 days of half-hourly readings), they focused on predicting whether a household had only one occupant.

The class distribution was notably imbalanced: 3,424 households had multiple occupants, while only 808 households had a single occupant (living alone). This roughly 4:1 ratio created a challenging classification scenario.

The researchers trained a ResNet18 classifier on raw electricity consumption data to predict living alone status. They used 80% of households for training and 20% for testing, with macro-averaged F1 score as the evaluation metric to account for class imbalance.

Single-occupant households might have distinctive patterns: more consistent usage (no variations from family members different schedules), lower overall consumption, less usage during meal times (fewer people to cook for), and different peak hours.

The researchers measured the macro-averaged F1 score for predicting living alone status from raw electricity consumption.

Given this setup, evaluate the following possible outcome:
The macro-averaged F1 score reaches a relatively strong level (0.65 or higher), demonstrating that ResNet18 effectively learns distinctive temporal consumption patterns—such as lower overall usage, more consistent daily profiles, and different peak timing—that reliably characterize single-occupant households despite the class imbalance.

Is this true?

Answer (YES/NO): YES